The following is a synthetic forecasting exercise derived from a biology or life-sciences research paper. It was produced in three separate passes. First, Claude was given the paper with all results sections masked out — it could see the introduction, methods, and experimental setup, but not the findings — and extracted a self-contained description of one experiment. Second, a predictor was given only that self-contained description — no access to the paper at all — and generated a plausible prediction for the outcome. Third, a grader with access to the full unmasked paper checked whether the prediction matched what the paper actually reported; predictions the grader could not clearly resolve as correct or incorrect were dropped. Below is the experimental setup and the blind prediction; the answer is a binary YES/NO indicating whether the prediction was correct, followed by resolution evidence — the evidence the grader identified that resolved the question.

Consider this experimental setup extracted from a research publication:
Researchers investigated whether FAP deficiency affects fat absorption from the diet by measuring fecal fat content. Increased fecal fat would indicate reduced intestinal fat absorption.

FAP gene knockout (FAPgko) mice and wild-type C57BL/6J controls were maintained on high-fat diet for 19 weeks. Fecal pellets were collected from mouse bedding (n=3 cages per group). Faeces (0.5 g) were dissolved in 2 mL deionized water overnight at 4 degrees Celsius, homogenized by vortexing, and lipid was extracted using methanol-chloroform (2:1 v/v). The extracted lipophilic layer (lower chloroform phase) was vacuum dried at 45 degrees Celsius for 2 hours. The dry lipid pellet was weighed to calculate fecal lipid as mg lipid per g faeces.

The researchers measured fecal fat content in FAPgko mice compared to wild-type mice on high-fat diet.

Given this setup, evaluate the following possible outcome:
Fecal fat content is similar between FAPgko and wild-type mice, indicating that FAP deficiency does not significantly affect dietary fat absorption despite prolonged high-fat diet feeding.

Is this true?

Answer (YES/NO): YES